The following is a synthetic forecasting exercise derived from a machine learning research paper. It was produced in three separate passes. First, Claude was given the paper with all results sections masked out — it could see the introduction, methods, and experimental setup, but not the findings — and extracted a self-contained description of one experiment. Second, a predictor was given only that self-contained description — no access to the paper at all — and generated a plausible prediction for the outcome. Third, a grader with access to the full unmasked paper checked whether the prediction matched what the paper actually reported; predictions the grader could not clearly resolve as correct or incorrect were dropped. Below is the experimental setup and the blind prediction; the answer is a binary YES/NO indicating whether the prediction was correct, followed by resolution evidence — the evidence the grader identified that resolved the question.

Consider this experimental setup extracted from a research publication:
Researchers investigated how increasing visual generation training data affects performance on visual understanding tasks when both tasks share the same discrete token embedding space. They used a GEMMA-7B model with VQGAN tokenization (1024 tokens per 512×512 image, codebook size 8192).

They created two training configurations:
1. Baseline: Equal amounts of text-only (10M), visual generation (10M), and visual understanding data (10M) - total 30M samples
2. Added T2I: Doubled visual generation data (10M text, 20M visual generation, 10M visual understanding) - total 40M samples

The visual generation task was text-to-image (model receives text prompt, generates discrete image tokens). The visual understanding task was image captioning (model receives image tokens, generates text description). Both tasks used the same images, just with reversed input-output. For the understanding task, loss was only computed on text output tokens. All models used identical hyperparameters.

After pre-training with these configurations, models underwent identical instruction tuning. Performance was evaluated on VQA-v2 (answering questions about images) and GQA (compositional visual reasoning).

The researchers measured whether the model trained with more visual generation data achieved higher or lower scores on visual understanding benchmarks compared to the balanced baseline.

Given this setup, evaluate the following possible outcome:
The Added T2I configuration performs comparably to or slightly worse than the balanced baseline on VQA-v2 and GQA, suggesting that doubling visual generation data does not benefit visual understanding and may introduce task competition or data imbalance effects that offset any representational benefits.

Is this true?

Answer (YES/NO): NO